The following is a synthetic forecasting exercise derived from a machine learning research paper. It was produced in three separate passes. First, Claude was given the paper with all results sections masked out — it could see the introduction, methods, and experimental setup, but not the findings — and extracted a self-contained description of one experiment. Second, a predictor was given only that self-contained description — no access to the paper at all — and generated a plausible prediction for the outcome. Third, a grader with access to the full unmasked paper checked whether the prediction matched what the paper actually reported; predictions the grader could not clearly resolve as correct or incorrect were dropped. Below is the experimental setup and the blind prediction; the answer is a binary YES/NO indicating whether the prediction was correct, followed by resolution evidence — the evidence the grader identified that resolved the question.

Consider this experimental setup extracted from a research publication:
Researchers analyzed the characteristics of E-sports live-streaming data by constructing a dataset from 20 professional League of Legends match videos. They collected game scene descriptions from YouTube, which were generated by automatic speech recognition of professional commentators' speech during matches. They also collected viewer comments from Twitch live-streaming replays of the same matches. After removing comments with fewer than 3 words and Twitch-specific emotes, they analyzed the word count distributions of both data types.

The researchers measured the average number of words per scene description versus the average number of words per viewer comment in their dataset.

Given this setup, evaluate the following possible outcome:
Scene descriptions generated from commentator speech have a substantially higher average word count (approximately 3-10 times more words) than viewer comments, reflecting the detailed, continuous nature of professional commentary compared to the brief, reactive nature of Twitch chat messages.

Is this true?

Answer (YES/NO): NO